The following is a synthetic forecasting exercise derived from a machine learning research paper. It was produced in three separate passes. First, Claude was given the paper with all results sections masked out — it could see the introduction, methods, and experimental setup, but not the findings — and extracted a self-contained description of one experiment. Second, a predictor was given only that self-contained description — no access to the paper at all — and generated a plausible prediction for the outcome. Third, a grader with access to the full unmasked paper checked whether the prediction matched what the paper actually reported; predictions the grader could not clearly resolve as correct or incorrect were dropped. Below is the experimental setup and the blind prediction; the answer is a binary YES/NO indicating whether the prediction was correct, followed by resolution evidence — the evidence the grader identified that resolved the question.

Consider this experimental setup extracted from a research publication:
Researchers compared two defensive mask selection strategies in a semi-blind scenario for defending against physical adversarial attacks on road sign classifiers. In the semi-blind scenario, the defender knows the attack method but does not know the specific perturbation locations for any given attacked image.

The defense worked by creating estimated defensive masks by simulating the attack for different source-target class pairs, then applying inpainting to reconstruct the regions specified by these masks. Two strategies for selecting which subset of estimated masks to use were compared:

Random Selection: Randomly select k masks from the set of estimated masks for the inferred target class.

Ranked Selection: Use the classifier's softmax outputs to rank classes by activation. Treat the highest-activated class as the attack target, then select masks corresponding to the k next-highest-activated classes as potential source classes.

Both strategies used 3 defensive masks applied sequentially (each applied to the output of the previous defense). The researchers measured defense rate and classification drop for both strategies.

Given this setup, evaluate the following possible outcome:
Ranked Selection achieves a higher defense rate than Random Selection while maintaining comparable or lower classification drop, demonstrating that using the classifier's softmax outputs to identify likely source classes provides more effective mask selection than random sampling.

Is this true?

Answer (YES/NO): YES